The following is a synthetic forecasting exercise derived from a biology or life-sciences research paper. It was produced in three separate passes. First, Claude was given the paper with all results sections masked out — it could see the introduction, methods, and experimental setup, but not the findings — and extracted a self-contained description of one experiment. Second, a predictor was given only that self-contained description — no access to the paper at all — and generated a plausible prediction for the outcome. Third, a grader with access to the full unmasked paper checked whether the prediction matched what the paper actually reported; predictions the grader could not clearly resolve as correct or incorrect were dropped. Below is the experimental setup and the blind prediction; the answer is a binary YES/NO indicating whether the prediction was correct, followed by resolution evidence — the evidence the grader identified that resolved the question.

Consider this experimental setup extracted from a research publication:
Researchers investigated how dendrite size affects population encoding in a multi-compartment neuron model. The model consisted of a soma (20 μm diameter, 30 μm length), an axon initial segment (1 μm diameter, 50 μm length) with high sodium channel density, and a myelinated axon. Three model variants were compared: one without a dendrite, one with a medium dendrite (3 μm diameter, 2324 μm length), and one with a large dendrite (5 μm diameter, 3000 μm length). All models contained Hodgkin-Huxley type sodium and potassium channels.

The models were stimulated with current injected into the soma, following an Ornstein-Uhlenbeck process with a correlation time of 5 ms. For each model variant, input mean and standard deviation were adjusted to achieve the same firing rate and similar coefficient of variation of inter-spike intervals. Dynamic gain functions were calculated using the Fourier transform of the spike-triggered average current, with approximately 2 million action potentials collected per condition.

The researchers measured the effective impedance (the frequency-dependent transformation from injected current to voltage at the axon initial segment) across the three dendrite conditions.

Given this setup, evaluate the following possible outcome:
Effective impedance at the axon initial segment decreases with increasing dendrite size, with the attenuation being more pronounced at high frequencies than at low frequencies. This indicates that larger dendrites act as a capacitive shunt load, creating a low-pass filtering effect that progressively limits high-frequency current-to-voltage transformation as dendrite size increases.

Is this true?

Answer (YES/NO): NO